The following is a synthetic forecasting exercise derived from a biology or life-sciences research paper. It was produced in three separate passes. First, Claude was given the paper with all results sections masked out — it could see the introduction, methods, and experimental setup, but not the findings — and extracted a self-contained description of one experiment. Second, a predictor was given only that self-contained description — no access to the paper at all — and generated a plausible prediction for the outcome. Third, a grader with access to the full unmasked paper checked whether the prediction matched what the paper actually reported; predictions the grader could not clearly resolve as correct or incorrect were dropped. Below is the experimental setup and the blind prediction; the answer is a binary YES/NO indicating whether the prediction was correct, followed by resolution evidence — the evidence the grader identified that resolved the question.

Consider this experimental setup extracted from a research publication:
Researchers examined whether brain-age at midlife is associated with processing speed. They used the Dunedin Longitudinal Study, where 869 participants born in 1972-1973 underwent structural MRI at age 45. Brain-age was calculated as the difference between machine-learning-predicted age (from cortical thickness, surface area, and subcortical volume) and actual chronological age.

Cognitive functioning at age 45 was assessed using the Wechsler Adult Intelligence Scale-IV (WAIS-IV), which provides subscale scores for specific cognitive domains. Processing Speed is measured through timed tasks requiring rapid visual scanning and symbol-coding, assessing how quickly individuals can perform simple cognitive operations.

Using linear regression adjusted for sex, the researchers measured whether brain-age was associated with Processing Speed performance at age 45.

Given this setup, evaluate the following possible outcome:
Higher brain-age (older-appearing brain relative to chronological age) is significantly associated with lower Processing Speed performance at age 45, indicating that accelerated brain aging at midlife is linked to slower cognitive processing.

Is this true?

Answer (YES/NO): YES